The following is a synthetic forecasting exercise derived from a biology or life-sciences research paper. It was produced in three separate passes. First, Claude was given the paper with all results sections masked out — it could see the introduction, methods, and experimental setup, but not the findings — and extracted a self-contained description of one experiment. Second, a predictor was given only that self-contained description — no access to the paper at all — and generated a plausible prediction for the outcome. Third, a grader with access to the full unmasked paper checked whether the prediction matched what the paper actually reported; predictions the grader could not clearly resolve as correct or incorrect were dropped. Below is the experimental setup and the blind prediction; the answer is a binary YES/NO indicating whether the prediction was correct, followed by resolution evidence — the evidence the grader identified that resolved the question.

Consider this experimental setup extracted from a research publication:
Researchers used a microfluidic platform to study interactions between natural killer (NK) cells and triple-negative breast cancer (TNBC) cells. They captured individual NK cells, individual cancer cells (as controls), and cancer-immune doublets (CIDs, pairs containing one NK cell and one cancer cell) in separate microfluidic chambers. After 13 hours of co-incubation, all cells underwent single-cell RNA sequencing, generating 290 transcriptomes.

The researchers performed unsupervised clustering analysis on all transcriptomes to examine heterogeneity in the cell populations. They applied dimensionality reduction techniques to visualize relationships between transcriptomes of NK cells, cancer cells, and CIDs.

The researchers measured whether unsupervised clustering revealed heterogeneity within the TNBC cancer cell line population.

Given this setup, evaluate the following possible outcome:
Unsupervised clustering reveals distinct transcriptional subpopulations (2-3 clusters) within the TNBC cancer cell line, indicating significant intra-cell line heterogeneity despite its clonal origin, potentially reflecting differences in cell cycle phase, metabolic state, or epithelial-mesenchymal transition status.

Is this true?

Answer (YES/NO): YES